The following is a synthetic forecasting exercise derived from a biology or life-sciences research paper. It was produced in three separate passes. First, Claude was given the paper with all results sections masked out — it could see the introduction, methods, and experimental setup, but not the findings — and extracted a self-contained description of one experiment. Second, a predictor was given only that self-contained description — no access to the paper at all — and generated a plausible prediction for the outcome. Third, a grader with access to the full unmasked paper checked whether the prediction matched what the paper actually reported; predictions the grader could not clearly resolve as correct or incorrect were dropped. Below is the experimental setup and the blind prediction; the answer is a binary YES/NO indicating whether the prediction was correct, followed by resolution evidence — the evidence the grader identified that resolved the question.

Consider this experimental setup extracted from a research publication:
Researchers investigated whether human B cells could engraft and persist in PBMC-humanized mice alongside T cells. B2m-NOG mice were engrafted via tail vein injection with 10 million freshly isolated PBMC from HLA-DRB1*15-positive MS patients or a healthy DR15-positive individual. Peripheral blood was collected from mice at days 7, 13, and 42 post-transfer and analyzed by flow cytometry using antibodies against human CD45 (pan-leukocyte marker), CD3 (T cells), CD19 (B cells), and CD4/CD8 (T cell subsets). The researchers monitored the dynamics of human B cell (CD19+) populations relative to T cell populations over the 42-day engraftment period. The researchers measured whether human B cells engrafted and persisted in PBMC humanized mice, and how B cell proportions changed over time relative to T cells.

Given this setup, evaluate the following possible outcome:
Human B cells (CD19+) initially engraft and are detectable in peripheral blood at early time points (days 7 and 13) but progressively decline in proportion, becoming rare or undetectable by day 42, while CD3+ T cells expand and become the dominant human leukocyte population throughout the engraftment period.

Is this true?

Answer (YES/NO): NO